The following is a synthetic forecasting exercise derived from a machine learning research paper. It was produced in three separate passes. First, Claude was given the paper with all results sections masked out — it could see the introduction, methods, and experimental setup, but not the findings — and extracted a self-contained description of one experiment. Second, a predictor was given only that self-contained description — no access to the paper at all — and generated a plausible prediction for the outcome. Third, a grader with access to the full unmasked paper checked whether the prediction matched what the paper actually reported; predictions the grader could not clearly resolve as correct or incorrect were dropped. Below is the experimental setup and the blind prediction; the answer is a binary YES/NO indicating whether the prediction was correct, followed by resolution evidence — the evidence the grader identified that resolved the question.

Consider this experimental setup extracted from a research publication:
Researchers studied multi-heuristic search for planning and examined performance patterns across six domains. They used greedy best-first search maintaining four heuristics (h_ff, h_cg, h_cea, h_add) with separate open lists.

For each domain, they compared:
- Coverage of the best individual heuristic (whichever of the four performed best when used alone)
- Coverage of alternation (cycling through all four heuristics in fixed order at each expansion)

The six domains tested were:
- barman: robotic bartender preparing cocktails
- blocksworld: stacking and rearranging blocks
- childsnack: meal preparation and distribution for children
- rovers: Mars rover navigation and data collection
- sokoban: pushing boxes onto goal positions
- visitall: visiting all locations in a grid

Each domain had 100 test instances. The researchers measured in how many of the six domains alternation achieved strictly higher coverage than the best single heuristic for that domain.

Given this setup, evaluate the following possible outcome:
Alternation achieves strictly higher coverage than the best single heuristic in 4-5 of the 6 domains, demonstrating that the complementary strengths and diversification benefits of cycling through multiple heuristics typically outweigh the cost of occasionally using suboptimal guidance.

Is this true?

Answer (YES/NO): NO